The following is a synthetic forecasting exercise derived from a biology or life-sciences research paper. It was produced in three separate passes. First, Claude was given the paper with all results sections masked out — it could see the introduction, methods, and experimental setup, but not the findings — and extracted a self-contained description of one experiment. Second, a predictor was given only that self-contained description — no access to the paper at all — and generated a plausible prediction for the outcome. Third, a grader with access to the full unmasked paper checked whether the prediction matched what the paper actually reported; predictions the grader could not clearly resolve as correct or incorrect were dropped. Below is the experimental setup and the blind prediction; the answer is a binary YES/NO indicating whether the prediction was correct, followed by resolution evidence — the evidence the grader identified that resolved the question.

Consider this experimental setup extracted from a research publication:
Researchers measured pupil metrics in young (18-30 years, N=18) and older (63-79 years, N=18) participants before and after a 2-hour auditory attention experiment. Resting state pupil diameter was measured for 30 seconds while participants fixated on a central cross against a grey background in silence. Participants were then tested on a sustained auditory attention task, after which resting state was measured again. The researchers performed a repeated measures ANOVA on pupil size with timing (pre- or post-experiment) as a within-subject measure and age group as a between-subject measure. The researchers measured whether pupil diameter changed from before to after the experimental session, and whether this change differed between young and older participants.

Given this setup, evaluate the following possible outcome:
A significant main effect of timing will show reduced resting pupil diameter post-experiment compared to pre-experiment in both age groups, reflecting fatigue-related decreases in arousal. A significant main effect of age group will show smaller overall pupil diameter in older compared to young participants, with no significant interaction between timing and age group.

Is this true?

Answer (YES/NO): YES